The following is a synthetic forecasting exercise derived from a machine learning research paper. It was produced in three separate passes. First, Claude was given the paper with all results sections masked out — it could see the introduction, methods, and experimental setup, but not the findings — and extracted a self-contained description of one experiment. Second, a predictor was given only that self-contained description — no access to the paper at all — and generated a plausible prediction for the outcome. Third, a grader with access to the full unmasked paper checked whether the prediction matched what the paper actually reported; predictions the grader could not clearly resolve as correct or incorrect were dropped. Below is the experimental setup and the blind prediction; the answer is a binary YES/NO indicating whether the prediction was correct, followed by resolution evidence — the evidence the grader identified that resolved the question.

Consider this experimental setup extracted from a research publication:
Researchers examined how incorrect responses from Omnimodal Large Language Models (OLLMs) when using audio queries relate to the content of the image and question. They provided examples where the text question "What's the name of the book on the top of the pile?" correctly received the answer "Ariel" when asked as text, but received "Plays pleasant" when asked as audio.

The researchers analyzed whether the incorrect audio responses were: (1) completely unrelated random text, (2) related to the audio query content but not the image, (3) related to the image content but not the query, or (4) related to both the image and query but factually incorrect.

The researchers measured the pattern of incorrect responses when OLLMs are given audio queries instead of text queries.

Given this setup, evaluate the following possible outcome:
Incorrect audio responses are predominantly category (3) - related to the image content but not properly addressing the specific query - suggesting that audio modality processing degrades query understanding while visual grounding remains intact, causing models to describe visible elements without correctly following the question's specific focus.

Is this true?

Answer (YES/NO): NO